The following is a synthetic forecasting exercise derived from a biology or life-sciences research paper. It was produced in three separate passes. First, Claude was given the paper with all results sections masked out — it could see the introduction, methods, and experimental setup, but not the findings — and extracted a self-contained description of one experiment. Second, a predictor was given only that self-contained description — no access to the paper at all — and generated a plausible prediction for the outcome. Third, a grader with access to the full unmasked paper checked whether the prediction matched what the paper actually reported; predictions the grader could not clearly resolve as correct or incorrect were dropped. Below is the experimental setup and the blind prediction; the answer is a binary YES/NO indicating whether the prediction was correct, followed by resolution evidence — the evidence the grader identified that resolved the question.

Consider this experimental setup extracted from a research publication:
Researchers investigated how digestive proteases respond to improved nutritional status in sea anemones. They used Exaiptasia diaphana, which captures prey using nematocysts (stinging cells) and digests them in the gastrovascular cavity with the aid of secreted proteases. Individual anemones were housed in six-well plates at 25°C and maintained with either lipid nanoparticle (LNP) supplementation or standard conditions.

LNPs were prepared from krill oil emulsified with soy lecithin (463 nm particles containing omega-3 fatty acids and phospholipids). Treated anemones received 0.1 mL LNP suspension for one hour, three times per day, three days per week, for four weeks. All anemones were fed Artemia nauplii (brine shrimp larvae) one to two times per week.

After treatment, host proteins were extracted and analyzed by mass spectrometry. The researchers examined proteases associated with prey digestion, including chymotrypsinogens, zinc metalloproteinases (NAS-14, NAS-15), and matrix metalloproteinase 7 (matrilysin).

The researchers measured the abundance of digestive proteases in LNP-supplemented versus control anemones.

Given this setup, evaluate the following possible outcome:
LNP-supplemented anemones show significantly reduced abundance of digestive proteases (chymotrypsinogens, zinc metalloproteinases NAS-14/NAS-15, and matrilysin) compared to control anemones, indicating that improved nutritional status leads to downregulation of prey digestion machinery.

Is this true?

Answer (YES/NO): YES